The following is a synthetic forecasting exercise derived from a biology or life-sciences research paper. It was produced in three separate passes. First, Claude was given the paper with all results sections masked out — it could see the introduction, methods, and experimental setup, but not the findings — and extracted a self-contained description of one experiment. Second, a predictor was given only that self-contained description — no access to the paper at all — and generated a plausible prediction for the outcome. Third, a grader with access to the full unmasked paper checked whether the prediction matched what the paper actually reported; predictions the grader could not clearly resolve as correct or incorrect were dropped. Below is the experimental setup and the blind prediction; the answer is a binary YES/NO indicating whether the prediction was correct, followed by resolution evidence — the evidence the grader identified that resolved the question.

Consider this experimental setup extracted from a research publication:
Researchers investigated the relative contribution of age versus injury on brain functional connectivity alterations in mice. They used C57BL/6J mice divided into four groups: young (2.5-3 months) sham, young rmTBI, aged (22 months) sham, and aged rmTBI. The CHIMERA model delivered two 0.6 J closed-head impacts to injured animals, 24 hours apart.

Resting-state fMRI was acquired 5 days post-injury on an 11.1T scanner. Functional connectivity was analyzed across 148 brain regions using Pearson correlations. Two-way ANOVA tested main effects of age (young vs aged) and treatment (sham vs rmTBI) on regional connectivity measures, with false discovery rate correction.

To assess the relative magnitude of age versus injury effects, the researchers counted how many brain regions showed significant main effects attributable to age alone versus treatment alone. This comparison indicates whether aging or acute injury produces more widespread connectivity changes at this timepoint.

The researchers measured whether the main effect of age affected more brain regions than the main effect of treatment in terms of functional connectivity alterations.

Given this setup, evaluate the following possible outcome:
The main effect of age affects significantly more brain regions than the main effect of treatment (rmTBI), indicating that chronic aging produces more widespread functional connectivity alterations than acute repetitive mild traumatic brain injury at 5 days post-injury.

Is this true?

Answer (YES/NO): YES